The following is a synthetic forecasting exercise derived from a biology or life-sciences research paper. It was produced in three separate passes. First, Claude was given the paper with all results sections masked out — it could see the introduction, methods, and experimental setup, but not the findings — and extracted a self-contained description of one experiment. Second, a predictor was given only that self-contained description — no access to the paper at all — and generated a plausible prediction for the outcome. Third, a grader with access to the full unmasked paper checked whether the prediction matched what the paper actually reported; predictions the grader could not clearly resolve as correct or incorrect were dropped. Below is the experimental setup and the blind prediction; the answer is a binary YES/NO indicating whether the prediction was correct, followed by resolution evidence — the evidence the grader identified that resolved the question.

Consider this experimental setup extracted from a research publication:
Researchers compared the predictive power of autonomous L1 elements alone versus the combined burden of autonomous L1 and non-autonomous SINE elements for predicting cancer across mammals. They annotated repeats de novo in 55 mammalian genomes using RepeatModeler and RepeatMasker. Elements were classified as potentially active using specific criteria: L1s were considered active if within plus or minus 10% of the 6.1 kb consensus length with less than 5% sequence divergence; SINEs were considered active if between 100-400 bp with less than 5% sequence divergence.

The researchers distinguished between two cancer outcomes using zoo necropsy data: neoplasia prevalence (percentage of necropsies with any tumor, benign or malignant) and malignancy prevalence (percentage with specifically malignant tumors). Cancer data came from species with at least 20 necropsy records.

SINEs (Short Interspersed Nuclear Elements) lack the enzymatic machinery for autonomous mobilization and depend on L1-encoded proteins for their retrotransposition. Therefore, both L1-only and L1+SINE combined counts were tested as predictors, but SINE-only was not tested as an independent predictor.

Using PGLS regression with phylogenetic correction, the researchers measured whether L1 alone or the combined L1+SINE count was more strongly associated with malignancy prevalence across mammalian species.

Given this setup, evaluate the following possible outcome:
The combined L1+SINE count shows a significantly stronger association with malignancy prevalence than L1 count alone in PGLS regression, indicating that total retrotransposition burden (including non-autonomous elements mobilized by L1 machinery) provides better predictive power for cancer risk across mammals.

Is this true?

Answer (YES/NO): YES